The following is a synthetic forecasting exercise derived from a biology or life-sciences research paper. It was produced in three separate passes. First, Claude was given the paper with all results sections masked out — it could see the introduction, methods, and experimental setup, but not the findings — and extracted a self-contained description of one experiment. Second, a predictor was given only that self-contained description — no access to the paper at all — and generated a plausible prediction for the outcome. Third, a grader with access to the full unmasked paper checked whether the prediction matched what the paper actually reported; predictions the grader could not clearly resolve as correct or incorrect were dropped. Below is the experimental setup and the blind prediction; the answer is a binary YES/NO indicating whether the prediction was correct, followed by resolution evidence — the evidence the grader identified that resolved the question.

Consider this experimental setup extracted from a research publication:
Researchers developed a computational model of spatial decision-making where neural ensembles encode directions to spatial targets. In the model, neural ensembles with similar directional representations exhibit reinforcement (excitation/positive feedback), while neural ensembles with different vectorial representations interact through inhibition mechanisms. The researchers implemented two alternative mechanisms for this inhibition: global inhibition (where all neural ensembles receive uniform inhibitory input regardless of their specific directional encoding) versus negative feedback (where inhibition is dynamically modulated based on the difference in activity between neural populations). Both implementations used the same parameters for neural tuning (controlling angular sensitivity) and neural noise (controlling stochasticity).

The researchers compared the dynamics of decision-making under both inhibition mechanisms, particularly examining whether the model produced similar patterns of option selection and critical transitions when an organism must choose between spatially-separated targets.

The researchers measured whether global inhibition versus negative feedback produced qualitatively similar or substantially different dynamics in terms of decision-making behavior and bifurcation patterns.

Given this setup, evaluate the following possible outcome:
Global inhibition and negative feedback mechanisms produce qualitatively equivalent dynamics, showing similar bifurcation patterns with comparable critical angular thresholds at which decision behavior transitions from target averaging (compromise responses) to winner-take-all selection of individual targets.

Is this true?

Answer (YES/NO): YES